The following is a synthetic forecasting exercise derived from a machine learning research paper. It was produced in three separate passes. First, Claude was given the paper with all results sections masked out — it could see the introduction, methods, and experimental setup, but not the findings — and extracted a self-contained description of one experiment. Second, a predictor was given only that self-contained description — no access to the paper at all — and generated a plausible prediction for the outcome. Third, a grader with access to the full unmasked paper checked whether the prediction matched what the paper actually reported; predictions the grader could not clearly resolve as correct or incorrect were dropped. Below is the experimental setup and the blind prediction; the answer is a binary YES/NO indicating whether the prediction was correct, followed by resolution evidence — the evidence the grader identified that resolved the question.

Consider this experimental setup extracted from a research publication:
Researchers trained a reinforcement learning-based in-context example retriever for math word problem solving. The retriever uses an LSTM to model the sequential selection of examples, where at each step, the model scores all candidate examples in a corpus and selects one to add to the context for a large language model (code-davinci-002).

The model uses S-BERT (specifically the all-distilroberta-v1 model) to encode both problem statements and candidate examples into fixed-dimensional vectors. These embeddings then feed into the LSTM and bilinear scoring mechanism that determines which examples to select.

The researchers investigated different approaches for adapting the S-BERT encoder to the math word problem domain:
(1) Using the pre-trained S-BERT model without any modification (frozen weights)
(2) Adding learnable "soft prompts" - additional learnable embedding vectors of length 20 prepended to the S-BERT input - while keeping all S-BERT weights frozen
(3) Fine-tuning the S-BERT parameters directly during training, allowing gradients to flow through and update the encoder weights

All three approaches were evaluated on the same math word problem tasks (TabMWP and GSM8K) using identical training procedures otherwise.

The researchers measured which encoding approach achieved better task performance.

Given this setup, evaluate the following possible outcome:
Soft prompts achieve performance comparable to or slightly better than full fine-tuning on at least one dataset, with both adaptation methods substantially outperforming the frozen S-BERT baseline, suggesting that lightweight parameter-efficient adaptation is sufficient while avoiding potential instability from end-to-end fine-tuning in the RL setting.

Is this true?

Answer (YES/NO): NO